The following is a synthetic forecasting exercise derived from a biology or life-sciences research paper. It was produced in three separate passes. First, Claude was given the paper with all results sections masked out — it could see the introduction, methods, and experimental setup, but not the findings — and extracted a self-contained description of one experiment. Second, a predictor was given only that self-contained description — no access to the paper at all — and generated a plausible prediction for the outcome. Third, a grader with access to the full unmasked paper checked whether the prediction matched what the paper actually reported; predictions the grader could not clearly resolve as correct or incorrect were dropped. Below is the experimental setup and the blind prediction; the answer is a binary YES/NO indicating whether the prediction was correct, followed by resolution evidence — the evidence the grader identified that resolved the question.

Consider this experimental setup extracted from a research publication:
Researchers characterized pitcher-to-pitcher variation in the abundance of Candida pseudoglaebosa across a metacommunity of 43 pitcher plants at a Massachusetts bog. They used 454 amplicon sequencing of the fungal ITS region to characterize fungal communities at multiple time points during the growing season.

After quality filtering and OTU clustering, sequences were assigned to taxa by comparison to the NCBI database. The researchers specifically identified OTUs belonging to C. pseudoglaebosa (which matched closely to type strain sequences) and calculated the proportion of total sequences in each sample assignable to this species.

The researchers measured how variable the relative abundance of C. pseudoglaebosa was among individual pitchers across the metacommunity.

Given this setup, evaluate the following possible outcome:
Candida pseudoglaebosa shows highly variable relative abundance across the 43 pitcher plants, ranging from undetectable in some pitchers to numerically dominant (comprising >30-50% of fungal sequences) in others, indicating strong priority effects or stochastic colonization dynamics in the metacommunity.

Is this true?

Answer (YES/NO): YES